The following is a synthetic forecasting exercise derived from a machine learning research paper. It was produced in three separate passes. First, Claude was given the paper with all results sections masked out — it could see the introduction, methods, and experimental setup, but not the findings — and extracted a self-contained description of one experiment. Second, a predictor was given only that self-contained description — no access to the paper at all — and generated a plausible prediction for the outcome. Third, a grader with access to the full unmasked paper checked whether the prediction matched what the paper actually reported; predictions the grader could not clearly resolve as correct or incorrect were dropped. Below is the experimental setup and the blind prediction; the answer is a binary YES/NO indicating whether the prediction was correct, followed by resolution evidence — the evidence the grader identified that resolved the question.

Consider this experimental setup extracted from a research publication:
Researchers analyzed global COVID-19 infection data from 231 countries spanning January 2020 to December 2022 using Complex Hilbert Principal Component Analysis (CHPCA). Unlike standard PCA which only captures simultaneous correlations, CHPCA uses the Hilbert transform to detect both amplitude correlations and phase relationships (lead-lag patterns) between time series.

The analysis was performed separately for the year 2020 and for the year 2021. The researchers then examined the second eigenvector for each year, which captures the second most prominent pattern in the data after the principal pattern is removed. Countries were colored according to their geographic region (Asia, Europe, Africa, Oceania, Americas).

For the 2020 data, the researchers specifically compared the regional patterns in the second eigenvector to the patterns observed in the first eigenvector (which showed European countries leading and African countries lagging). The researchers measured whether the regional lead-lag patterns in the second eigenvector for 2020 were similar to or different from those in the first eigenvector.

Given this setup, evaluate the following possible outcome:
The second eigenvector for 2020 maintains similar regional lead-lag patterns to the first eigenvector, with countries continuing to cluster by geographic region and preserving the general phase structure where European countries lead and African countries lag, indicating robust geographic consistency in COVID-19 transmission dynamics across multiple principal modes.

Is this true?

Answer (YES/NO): NO